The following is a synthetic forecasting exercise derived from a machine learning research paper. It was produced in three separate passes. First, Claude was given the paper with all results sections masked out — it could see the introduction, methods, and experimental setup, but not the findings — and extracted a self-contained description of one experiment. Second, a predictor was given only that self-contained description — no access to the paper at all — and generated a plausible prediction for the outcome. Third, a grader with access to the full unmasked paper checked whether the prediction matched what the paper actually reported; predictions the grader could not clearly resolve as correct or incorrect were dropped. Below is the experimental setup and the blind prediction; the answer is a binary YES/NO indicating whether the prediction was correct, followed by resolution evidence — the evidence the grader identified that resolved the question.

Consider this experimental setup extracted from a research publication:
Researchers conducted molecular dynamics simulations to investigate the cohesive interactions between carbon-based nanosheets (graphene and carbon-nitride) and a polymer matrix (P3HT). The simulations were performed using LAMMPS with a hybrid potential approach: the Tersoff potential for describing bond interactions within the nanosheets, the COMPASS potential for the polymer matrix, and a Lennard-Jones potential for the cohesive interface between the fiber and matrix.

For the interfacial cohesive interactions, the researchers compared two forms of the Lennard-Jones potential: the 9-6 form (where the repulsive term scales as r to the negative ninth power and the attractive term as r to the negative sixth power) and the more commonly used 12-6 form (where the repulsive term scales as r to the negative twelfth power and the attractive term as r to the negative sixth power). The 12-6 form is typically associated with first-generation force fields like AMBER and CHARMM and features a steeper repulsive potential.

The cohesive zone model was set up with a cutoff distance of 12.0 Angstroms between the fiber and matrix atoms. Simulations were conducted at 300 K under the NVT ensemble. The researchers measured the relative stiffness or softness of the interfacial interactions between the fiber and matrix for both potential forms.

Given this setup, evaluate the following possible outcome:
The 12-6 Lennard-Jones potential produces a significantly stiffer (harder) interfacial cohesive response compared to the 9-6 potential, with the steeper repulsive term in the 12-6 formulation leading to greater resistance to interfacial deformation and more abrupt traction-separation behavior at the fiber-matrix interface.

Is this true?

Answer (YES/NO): YES